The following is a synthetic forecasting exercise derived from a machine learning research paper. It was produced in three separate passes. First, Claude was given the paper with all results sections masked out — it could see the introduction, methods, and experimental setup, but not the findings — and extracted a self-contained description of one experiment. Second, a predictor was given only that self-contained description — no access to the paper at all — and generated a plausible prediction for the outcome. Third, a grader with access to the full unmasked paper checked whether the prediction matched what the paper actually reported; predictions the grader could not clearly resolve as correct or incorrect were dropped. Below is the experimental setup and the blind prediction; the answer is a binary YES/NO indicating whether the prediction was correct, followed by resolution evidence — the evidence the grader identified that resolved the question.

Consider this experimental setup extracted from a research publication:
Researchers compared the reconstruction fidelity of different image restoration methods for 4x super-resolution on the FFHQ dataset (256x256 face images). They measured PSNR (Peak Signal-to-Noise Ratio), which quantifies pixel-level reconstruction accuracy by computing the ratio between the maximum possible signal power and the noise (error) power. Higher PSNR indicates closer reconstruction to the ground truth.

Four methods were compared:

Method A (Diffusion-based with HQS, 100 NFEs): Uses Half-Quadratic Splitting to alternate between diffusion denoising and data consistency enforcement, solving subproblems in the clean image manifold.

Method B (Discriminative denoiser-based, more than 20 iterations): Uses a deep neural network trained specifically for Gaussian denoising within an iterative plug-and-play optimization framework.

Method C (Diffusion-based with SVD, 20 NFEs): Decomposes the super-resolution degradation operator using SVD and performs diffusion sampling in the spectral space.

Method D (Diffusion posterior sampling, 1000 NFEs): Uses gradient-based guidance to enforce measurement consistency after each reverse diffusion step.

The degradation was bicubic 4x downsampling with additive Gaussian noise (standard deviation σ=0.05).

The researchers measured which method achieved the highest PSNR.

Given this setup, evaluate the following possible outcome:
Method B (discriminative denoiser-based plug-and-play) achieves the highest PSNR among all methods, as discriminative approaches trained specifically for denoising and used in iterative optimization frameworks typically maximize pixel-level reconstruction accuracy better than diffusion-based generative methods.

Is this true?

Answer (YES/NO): YES